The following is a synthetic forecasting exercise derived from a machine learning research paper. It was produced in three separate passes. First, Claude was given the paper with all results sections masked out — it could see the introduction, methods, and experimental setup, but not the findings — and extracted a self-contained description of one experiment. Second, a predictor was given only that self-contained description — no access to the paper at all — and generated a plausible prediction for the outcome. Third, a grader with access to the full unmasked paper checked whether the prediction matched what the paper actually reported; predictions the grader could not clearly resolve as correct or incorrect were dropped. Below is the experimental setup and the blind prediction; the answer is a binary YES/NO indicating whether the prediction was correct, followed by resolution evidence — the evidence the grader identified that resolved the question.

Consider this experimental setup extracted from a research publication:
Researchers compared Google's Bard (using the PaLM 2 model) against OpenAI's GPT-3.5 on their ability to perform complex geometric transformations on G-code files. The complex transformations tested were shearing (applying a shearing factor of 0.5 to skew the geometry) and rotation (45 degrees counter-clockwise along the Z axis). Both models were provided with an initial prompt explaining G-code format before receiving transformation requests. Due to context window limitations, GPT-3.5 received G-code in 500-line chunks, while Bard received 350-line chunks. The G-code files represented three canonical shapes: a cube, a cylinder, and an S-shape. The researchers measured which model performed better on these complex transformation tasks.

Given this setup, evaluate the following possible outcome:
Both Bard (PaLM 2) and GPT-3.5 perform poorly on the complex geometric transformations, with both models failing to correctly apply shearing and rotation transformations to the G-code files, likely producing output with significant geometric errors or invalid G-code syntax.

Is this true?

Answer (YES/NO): NO